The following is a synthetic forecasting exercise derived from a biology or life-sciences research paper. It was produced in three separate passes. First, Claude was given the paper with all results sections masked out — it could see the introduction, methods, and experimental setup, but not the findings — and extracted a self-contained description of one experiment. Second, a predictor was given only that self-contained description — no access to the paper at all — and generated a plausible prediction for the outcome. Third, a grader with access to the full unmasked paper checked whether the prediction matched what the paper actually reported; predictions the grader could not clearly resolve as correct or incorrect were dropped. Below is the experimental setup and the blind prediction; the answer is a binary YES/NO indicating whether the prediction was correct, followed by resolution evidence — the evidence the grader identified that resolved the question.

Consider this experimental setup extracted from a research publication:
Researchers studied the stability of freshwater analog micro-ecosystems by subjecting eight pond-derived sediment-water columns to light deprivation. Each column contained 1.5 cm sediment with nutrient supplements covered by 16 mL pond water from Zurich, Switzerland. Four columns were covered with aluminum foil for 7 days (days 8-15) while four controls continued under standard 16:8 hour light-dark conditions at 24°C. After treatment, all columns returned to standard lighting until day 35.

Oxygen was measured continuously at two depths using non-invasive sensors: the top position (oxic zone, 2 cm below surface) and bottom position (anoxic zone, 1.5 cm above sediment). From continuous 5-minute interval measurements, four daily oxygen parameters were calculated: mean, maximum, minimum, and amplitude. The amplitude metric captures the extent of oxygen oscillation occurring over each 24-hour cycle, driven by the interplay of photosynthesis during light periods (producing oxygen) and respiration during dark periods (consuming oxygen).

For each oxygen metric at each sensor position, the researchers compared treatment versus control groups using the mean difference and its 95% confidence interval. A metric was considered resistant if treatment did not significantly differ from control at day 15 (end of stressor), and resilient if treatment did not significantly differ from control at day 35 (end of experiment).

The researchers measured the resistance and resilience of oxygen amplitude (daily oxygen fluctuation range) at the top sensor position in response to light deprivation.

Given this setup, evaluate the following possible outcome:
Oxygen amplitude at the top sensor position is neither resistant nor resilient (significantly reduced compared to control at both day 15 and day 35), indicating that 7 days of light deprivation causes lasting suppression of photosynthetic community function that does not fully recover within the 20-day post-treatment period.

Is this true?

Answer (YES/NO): YES